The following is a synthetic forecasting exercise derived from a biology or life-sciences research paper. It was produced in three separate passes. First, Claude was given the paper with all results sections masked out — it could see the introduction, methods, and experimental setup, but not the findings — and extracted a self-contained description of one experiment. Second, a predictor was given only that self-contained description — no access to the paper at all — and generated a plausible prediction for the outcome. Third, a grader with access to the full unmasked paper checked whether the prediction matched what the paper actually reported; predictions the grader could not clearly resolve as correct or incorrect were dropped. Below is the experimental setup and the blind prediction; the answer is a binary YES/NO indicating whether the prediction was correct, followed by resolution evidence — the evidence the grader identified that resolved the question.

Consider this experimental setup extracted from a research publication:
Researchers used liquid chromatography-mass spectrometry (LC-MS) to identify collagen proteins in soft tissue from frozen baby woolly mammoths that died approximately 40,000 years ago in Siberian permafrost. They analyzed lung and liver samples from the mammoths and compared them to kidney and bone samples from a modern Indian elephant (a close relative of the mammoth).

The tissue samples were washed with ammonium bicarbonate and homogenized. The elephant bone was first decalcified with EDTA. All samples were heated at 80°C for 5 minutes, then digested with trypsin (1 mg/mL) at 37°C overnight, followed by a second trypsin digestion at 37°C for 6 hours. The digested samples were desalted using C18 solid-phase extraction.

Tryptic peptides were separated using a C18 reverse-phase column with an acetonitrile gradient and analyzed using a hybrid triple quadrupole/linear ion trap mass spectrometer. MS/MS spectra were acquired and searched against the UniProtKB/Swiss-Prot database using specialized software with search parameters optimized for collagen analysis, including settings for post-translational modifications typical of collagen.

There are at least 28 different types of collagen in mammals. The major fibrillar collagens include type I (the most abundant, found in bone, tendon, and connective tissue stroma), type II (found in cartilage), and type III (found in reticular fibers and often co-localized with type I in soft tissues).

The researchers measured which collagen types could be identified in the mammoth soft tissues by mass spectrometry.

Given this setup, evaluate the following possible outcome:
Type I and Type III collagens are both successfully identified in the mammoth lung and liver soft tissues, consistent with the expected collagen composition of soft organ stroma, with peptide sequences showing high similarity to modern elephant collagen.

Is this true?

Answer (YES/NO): NO